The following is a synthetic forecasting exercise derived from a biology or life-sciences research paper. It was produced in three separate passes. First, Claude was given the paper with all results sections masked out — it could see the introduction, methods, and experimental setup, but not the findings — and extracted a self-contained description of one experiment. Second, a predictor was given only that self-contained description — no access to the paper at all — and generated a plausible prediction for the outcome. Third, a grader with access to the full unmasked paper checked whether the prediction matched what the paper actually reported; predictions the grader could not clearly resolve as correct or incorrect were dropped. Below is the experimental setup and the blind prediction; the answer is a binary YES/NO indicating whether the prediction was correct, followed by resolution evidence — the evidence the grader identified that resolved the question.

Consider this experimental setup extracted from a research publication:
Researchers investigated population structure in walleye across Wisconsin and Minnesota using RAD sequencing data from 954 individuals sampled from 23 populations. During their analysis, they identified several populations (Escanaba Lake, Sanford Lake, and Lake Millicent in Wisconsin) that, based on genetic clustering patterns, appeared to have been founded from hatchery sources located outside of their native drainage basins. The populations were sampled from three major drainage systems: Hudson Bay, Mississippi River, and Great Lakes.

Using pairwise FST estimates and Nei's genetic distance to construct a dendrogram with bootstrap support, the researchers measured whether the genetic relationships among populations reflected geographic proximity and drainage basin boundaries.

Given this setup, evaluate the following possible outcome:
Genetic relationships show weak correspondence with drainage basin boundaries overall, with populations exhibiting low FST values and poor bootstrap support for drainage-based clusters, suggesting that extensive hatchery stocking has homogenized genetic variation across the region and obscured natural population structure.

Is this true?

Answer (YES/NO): NO